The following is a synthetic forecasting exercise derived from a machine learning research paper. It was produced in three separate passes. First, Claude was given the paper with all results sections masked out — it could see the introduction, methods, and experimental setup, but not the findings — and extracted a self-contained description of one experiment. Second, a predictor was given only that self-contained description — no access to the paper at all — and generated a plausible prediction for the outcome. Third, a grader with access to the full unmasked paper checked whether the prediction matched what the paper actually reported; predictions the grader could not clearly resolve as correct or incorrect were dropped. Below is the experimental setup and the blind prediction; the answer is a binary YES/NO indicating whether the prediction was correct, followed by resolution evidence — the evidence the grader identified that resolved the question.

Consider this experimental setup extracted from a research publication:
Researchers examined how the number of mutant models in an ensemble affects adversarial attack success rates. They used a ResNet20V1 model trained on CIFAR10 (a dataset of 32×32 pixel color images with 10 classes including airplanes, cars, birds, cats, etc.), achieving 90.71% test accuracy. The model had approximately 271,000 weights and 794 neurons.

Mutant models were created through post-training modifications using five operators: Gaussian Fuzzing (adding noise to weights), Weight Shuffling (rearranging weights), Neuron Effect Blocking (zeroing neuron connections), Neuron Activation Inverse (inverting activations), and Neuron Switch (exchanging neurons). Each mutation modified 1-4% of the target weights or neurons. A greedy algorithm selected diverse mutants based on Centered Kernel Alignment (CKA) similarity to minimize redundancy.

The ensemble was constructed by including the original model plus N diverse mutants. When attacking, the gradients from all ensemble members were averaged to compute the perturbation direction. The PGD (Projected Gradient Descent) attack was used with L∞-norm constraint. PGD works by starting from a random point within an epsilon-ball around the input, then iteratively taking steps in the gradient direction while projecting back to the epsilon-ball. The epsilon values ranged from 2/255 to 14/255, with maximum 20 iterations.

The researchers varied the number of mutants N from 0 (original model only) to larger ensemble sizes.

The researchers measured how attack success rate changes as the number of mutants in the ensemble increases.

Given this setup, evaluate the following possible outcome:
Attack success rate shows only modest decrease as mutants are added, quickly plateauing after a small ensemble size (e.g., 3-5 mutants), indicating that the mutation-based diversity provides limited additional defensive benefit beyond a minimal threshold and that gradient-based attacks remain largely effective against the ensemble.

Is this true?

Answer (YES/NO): NO